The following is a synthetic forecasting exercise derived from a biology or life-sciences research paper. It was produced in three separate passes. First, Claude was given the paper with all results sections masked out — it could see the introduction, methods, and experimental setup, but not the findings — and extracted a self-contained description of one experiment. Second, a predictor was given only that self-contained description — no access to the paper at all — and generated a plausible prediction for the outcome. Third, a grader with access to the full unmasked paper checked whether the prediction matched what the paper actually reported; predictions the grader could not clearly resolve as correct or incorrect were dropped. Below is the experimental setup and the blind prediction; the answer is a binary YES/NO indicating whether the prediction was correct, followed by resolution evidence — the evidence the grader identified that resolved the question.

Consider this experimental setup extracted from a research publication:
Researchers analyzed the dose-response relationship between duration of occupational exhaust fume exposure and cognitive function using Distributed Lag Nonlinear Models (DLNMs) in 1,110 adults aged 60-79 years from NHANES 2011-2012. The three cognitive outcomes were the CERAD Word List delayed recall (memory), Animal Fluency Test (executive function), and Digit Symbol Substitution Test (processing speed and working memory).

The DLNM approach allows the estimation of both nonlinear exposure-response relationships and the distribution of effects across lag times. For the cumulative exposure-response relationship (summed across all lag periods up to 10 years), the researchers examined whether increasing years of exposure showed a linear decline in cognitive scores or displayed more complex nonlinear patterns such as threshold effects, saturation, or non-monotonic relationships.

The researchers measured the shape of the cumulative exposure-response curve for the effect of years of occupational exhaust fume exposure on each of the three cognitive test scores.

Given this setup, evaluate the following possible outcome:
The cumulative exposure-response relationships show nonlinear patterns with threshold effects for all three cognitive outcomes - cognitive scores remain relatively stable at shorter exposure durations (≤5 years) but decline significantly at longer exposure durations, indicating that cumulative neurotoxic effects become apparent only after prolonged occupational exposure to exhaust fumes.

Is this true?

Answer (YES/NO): NO